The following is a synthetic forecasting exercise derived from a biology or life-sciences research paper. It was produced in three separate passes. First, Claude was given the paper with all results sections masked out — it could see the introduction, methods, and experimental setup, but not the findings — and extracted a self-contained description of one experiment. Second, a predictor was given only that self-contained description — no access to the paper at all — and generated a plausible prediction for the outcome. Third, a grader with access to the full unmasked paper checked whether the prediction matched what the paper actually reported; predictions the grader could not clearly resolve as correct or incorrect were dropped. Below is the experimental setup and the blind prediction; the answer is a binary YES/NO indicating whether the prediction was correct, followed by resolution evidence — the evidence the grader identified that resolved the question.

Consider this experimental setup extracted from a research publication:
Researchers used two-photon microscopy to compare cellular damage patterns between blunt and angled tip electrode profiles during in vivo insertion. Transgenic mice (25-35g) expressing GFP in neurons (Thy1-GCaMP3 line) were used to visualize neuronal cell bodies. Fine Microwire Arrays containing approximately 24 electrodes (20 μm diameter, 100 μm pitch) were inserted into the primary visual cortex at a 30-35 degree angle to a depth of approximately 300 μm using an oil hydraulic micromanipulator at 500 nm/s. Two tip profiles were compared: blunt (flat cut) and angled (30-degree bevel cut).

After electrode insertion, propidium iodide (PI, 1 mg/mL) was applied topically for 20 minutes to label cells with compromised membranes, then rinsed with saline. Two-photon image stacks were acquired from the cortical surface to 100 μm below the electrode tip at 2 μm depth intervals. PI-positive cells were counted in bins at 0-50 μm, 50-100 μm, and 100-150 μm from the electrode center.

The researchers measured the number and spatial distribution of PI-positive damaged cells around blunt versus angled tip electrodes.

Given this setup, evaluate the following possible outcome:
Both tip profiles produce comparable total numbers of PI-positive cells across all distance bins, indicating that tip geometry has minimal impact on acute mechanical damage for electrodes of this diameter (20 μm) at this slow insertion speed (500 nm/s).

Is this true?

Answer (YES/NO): NO